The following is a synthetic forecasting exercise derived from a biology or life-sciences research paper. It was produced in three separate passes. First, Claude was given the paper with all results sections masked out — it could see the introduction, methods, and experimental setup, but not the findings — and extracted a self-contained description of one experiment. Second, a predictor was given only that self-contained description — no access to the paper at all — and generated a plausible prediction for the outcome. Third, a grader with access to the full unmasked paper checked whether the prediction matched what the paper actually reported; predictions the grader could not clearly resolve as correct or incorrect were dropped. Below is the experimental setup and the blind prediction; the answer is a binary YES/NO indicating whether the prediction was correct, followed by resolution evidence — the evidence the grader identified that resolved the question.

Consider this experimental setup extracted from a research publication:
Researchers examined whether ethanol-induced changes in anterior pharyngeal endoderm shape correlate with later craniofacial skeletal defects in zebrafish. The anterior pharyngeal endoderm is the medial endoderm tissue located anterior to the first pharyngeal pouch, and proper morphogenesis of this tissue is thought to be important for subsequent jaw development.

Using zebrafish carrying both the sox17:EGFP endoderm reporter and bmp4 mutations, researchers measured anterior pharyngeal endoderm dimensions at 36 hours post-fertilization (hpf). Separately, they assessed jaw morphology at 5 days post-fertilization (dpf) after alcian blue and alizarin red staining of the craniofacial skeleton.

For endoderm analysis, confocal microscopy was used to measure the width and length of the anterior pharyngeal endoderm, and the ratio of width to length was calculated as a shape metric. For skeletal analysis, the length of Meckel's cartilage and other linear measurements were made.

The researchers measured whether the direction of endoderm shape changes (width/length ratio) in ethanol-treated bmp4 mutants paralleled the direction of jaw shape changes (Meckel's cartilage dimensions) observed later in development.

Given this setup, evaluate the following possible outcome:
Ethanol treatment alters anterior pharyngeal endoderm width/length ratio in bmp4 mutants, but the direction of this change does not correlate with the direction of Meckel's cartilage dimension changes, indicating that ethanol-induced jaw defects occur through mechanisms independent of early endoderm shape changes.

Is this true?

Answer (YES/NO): NO